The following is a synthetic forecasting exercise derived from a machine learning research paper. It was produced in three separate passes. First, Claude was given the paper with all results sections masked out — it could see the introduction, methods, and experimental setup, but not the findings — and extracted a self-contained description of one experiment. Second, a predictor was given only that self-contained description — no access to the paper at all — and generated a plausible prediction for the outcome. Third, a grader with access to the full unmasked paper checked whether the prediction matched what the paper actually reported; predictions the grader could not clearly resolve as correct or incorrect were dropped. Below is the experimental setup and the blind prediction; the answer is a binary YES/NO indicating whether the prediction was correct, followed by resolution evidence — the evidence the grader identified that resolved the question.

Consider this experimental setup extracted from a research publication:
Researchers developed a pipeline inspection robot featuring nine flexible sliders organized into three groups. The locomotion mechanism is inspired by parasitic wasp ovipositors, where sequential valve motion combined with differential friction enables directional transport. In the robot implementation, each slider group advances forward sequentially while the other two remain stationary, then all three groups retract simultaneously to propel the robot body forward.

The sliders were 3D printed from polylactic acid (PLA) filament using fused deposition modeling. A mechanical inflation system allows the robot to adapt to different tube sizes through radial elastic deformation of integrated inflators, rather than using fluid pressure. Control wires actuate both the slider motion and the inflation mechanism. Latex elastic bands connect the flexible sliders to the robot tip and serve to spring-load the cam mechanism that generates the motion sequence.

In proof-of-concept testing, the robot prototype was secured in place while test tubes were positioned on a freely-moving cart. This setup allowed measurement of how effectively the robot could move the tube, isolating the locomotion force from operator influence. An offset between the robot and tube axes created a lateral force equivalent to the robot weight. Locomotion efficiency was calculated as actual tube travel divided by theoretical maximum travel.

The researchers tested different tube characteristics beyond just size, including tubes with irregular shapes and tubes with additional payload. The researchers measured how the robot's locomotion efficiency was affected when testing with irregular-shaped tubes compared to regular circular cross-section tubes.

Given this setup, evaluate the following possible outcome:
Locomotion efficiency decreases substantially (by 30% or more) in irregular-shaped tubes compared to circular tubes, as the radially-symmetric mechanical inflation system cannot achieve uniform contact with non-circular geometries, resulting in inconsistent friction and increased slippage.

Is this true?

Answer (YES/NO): NO